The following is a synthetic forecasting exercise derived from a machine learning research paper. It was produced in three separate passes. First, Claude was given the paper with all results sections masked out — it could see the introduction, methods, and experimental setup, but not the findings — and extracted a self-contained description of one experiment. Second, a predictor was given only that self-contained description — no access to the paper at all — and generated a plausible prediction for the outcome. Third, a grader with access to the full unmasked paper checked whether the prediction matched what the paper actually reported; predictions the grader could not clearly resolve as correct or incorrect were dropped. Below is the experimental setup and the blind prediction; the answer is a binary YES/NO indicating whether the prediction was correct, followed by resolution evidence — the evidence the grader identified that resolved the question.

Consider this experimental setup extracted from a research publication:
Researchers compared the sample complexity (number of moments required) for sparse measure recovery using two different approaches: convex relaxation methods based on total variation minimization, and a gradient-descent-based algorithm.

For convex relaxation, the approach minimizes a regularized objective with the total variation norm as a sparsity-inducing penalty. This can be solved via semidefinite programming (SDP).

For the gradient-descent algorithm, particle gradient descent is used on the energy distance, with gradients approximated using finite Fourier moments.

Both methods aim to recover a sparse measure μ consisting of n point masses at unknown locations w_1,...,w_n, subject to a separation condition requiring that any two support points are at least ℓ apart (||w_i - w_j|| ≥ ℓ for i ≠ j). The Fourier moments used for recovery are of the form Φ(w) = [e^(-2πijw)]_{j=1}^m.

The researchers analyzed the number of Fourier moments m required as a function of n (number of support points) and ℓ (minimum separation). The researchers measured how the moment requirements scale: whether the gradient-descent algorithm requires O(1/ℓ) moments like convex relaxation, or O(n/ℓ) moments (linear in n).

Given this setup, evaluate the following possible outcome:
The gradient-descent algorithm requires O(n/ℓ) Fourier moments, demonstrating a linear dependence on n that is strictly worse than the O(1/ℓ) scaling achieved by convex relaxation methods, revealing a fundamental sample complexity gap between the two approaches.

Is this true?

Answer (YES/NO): YES